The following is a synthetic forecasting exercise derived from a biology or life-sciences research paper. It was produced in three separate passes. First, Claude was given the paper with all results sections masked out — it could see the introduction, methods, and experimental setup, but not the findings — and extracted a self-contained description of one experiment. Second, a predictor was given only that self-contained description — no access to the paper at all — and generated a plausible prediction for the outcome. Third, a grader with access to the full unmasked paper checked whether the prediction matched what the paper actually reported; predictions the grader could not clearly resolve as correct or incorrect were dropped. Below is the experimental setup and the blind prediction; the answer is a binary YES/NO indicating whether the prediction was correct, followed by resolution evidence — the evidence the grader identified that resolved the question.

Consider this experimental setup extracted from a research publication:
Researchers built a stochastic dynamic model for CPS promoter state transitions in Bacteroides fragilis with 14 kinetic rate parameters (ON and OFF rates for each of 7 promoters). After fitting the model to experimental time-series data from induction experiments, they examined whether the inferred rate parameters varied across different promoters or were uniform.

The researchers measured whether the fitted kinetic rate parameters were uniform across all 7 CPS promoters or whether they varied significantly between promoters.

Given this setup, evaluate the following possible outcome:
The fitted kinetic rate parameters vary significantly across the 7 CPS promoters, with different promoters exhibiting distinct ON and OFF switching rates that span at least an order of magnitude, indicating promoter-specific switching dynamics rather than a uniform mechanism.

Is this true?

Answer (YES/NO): YES